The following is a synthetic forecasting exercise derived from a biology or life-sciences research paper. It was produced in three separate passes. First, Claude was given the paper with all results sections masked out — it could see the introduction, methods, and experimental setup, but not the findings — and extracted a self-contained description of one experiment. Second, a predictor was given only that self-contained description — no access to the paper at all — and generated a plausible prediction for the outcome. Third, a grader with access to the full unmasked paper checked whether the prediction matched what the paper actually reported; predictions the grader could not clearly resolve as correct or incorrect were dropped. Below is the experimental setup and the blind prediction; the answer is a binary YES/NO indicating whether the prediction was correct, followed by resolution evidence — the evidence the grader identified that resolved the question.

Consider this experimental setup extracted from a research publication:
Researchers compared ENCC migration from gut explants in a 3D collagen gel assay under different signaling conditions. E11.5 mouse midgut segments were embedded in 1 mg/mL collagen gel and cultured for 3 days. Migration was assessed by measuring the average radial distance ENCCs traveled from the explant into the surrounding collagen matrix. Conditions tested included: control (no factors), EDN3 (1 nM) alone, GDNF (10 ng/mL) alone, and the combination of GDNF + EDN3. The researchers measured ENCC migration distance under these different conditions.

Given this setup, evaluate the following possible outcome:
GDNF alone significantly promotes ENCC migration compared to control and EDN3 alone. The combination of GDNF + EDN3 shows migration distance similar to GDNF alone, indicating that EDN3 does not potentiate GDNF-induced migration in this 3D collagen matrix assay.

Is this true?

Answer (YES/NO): NO